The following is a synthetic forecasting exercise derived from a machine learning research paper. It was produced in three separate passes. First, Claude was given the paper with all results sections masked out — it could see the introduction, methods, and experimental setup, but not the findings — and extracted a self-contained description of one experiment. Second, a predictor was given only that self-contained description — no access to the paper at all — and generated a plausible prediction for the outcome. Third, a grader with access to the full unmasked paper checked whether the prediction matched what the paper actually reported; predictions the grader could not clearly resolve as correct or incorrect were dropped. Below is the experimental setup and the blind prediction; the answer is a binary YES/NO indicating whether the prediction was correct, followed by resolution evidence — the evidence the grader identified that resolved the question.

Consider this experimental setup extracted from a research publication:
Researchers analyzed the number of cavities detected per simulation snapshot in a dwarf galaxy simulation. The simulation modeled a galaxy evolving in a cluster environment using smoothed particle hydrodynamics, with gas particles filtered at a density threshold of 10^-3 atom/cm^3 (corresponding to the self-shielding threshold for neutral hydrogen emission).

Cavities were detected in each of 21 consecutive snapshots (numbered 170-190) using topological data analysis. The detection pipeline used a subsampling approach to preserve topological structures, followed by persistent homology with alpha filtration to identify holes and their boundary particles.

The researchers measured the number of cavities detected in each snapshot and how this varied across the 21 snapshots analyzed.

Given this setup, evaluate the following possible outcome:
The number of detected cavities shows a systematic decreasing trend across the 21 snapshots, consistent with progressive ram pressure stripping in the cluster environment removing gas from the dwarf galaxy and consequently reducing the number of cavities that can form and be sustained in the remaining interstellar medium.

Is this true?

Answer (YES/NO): NO